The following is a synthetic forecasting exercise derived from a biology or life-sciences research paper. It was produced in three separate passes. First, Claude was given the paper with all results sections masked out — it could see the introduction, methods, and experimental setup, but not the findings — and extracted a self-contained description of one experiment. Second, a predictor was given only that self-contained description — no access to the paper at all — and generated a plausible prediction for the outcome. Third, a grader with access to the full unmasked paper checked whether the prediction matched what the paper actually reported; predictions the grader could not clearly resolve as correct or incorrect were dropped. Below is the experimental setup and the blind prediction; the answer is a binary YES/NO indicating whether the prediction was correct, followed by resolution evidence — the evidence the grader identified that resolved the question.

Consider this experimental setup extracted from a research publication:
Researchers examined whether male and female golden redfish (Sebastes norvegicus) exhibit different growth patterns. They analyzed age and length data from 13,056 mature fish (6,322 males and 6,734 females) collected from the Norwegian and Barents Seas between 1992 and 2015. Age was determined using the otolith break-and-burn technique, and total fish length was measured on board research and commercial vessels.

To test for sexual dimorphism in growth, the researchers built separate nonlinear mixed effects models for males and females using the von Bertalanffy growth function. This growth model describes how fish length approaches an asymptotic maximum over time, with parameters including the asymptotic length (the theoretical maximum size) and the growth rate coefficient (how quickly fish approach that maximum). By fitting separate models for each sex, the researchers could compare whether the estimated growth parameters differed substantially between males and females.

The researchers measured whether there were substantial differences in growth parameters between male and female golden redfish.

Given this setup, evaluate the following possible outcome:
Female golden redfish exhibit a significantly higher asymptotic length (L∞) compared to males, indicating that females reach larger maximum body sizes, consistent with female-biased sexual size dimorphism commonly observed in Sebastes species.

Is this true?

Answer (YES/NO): NO